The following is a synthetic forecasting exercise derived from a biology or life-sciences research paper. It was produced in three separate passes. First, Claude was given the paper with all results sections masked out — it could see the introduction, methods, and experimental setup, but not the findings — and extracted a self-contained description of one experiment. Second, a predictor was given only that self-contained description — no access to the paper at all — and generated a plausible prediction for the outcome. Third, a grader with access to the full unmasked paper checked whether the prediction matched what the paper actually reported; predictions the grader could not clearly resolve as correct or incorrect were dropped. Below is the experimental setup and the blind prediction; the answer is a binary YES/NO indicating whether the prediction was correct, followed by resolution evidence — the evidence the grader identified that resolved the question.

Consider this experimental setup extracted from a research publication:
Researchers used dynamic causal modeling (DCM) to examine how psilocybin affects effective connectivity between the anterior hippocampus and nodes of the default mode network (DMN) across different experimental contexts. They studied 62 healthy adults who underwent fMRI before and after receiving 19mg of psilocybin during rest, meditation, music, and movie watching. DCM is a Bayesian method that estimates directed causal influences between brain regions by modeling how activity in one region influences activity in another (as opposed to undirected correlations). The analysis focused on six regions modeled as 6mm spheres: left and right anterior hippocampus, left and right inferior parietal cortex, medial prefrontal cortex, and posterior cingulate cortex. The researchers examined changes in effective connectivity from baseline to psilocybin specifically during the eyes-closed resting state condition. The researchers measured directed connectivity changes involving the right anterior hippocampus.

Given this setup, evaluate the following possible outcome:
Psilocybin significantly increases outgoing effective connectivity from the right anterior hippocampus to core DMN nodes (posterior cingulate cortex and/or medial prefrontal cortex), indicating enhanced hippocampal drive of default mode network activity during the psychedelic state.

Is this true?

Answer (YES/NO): NO